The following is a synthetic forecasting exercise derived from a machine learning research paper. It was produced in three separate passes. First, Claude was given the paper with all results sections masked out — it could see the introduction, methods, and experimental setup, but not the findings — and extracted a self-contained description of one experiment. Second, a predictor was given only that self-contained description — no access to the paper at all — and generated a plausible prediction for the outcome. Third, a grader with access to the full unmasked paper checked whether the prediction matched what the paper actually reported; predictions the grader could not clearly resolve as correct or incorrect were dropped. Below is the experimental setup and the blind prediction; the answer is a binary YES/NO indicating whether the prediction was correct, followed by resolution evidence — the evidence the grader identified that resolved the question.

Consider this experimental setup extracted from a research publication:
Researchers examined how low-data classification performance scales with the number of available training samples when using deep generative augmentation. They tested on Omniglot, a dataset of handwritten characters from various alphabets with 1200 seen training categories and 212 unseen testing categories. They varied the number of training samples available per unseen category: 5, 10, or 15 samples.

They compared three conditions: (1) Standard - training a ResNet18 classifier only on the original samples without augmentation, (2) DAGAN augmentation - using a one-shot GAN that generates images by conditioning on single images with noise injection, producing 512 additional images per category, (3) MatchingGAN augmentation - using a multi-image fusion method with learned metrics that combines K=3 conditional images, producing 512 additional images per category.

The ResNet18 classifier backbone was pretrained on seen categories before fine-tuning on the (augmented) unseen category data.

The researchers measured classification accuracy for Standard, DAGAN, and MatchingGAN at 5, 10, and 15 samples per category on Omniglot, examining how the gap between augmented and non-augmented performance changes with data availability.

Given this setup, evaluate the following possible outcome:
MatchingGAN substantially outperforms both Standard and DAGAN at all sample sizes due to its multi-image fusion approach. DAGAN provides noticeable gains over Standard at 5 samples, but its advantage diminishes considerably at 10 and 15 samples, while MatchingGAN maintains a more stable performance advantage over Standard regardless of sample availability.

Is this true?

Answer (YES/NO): NO